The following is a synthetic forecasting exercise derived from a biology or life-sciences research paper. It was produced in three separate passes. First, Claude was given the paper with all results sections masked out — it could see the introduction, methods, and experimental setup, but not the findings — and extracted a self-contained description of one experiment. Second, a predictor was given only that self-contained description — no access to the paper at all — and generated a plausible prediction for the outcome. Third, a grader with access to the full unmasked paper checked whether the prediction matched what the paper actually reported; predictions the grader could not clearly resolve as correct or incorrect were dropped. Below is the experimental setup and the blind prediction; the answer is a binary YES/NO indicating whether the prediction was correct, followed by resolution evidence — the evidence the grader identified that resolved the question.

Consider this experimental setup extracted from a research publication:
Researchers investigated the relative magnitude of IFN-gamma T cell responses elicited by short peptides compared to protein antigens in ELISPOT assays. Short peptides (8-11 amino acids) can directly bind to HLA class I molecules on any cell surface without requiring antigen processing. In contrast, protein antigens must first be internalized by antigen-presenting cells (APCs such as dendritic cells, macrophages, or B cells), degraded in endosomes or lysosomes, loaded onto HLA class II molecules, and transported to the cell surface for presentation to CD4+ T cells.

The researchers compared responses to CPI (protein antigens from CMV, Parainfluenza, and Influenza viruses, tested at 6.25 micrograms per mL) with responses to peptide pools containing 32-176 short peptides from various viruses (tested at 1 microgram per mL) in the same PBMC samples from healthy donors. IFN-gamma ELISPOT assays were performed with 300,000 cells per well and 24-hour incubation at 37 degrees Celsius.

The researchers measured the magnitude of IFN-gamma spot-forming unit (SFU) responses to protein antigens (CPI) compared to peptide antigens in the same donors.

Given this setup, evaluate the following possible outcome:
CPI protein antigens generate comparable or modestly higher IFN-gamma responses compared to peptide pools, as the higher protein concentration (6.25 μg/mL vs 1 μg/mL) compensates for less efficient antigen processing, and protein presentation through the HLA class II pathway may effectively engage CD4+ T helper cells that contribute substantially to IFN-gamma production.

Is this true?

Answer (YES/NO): YES